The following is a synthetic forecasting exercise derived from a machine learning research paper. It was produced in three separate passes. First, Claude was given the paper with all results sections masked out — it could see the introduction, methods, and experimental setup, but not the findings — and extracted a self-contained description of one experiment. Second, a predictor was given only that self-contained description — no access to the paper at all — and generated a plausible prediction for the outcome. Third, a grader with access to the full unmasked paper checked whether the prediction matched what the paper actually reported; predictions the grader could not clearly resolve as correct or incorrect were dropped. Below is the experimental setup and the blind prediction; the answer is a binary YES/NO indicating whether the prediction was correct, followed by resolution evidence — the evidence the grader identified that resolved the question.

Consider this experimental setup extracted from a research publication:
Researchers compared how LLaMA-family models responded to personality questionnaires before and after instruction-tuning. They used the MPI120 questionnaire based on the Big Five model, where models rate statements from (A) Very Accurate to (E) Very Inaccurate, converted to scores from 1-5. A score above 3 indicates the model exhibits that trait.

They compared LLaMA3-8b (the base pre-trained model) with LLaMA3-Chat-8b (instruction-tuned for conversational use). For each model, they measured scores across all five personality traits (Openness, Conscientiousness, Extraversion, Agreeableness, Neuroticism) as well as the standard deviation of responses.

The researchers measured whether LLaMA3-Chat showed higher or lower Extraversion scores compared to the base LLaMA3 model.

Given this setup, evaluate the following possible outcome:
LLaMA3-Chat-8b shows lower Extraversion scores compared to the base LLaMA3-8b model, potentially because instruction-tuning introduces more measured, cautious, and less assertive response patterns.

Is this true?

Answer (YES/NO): NO